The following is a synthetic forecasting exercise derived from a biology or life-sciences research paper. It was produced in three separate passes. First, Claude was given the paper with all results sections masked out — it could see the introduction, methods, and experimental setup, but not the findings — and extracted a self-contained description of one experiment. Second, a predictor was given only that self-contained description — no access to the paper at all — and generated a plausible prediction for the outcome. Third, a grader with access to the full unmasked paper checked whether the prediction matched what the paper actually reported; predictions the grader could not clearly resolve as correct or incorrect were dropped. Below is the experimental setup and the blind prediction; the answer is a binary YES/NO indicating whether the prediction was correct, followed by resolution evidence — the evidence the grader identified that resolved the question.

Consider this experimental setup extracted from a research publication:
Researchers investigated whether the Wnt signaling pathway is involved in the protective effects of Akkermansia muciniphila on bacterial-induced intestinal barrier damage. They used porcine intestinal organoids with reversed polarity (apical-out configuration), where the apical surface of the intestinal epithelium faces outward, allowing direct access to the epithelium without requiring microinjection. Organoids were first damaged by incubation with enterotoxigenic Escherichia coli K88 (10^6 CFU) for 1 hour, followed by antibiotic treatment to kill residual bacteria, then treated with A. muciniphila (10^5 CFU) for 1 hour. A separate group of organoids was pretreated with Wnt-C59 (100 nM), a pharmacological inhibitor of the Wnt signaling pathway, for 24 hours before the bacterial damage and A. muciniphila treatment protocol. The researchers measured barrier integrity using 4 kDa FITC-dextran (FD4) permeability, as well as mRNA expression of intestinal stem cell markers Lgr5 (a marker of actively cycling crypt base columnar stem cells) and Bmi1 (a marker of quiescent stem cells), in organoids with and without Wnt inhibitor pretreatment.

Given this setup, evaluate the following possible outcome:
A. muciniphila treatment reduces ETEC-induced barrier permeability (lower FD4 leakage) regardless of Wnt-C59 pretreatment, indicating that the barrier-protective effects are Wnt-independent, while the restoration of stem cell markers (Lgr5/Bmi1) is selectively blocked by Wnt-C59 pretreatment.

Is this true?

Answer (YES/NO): NO